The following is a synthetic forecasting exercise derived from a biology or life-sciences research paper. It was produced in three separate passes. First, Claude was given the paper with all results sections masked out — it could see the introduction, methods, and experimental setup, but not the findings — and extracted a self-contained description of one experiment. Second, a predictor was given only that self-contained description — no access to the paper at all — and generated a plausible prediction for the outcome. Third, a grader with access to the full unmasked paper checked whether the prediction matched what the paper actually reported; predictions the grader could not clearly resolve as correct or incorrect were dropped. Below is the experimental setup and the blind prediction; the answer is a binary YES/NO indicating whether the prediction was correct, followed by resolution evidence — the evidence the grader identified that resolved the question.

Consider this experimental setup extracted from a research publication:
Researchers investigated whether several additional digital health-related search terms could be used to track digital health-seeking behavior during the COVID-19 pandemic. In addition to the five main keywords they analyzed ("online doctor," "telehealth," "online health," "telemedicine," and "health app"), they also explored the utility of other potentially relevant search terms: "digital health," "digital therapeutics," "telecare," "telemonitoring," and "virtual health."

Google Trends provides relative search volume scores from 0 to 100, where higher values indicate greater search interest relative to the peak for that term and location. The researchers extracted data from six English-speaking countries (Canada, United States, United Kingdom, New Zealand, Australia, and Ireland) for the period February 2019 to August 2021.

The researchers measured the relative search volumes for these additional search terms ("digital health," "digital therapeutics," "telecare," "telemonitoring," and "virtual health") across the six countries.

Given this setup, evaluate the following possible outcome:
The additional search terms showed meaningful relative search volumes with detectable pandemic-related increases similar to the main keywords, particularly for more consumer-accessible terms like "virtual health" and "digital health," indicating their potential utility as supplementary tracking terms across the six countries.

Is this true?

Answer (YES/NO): NO